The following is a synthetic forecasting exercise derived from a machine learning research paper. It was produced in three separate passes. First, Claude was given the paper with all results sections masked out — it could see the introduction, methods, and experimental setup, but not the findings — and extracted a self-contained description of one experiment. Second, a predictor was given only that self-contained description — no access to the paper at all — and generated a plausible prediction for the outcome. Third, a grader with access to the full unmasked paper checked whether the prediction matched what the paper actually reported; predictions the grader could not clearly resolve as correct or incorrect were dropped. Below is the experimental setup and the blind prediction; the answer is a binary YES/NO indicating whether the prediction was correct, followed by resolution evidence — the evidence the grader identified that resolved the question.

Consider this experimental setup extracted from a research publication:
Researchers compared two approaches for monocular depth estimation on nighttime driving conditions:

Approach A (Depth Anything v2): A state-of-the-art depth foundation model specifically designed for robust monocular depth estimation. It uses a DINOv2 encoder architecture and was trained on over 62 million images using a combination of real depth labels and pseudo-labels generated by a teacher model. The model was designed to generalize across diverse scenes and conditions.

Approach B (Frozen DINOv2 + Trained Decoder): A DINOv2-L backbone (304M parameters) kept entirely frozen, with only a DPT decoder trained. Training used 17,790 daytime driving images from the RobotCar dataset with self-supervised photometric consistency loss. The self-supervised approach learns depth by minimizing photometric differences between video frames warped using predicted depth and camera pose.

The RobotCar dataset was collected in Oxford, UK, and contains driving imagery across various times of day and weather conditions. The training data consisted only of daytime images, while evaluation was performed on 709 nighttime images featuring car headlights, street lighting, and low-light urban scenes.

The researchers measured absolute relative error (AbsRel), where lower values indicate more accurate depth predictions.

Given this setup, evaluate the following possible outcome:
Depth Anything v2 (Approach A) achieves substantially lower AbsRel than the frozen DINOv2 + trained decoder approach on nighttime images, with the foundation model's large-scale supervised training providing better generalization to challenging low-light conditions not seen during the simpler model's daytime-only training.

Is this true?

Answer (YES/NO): NO